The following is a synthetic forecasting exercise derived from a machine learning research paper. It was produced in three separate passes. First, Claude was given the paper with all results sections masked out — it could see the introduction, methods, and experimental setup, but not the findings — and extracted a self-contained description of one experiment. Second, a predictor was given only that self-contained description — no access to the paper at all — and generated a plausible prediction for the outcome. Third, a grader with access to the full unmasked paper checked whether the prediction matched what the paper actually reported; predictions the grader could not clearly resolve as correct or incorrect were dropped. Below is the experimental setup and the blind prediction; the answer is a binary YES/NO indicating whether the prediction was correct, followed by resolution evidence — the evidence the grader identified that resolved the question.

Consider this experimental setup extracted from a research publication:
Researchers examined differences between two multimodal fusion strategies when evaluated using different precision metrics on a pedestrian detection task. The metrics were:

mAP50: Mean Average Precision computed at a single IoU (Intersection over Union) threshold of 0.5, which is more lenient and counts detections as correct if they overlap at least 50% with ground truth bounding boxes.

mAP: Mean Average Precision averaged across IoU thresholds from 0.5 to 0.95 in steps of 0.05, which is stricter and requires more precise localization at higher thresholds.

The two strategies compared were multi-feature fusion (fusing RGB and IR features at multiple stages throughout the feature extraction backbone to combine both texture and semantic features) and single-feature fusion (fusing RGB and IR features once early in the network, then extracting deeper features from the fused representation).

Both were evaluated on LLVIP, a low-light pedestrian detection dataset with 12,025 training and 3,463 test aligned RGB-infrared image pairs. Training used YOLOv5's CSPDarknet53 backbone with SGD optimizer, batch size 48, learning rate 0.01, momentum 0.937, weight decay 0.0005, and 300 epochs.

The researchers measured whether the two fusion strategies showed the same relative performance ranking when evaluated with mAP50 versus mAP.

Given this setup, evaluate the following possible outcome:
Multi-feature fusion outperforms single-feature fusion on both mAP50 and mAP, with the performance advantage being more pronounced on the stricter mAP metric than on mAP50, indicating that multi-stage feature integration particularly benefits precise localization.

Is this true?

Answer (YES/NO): NO